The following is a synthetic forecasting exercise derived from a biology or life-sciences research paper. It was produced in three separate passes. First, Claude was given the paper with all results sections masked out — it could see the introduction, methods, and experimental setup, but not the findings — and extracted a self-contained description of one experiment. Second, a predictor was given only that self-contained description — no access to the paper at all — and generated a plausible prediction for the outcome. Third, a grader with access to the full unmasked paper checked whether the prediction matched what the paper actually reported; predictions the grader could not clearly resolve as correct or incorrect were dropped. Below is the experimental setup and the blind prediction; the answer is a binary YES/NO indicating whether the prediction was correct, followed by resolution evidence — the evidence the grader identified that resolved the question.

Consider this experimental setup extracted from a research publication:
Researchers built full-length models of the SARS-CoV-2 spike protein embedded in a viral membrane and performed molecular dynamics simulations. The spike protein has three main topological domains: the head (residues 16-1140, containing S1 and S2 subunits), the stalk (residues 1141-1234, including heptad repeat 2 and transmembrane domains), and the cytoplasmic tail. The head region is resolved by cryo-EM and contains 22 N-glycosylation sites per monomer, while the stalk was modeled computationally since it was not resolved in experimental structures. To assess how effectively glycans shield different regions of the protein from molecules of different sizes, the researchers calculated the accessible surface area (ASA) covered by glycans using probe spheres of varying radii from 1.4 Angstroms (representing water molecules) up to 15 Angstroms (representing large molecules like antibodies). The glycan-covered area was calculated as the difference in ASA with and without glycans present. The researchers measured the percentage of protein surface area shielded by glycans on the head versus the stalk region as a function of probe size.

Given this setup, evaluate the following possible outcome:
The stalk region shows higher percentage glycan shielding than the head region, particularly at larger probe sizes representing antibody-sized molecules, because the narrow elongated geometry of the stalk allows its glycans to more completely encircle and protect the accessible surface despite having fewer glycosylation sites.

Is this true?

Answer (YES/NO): YES